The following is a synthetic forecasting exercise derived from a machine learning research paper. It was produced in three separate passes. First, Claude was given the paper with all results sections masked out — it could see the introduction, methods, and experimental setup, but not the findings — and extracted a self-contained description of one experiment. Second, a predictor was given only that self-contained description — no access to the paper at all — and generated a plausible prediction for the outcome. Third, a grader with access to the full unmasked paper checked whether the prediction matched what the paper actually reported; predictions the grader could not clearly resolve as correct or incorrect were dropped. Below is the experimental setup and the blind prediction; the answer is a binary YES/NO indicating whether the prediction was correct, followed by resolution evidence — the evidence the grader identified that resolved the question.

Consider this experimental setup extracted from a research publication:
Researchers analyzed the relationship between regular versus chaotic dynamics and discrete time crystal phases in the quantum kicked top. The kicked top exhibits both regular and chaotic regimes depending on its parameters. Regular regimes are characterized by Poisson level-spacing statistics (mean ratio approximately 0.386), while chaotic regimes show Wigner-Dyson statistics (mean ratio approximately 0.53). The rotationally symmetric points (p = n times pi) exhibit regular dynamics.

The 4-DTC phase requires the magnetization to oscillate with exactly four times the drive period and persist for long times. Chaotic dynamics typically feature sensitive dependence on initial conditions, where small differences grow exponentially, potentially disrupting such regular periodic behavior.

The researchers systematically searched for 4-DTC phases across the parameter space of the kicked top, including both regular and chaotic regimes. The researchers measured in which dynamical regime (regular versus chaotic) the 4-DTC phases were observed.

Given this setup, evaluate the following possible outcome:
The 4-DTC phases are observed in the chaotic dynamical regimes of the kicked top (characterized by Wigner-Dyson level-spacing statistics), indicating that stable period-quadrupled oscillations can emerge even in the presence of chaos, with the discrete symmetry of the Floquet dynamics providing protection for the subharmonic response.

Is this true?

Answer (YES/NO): NO